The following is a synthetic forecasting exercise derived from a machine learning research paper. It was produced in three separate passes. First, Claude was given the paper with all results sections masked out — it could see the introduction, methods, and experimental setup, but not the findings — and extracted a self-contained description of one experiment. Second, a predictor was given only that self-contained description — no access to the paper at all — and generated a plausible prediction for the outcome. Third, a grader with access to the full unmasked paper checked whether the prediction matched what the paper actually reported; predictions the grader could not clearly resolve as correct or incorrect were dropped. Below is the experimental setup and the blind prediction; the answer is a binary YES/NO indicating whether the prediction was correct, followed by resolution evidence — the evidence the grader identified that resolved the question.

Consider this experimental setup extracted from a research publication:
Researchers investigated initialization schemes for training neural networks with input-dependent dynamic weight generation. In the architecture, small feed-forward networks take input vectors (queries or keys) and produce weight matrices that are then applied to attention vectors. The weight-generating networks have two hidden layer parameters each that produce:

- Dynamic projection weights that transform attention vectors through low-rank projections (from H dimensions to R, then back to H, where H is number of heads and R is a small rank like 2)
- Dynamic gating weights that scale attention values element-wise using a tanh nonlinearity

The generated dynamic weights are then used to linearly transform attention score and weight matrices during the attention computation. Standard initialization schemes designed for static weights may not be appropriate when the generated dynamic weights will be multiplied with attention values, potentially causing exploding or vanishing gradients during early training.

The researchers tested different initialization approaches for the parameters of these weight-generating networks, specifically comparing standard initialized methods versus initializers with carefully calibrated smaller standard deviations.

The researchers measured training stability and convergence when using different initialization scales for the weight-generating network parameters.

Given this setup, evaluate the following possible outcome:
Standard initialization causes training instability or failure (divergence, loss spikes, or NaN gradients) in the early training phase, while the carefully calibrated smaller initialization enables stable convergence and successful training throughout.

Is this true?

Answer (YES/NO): YES